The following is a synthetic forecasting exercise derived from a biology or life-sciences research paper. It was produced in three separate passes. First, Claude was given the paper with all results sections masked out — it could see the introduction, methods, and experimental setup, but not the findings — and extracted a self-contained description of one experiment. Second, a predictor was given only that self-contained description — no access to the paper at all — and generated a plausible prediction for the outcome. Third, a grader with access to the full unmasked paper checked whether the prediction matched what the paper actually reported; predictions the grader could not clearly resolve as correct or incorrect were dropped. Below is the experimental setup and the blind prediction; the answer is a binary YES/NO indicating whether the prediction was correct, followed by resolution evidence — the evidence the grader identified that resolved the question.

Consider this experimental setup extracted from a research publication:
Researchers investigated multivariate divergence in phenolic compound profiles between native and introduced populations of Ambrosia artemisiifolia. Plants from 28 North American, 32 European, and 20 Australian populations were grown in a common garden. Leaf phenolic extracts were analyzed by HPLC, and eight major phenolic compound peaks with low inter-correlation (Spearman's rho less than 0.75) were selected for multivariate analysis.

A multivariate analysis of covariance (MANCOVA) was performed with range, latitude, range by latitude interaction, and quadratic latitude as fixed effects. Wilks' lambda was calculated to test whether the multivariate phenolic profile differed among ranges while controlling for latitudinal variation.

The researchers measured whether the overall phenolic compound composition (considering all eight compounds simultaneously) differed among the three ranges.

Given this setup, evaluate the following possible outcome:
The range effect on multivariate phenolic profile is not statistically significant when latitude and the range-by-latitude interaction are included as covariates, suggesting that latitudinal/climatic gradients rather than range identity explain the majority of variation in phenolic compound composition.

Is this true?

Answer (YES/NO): NO